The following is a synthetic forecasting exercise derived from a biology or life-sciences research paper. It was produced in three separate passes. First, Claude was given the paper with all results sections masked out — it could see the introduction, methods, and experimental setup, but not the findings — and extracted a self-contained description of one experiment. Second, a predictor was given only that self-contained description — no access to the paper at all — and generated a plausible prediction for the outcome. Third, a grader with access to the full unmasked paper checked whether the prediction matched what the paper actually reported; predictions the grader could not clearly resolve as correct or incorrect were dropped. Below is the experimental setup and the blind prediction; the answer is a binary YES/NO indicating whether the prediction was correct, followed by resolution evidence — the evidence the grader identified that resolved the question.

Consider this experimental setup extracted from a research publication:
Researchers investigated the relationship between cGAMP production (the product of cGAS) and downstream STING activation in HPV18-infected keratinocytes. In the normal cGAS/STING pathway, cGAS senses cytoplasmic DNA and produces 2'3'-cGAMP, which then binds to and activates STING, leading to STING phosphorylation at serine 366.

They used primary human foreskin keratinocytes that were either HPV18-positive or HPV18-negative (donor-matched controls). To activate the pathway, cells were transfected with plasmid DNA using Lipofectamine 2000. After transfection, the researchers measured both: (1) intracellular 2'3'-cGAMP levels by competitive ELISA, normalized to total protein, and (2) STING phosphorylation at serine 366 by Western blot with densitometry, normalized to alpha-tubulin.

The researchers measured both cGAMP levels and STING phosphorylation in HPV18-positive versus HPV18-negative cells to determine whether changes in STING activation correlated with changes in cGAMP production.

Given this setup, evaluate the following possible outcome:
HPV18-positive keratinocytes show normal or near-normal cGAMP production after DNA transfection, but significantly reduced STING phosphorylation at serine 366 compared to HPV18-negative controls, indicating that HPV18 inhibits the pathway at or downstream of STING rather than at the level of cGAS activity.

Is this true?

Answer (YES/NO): NO